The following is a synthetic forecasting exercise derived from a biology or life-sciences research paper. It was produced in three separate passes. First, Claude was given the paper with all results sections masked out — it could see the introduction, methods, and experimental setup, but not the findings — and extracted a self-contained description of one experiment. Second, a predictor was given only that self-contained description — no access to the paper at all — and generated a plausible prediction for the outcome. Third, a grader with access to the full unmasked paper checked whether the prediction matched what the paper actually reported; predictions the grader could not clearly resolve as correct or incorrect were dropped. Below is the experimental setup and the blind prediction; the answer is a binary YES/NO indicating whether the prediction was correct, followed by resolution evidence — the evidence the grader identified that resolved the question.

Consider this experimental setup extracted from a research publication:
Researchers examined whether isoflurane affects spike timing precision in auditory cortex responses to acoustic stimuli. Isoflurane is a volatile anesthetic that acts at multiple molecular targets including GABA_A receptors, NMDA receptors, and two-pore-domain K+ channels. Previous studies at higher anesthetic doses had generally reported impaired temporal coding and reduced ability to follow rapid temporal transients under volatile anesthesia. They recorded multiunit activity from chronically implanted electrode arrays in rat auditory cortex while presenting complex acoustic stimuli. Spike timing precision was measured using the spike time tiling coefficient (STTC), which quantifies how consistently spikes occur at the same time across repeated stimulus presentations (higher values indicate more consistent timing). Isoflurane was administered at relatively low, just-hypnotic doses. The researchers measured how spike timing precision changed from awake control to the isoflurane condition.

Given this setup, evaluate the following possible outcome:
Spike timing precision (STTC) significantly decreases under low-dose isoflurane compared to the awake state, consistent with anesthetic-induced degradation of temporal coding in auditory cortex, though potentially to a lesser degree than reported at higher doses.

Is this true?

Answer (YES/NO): NO